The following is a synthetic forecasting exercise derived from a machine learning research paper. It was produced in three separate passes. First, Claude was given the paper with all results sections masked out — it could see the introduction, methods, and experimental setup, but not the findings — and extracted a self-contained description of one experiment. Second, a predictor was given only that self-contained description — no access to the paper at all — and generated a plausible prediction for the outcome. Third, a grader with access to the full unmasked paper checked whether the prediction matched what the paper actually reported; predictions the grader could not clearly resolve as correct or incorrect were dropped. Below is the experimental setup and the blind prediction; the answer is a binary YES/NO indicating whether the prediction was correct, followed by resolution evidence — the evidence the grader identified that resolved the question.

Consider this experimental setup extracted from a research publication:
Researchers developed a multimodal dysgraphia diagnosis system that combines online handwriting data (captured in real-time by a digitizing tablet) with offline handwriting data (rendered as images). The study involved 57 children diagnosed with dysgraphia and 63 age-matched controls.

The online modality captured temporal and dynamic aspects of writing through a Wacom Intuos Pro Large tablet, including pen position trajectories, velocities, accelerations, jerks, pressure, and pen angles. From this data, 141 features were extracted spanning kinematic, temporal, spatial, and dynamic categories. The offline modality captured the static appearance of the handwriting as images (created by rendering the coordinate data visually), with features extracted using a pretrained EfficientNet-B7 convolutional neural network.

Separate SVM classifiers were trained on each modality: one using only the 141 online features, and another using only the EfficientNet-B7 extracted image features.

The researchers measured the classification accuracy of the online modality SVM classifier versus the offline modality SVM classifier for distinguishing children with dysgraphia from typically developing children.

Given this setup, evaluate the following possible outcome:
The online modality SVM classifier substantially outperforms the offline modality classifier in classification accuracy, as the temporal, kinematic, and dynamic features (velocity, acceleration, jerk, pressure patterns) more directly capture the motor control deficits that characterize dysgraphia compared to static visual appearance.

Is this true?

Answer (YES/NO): NO